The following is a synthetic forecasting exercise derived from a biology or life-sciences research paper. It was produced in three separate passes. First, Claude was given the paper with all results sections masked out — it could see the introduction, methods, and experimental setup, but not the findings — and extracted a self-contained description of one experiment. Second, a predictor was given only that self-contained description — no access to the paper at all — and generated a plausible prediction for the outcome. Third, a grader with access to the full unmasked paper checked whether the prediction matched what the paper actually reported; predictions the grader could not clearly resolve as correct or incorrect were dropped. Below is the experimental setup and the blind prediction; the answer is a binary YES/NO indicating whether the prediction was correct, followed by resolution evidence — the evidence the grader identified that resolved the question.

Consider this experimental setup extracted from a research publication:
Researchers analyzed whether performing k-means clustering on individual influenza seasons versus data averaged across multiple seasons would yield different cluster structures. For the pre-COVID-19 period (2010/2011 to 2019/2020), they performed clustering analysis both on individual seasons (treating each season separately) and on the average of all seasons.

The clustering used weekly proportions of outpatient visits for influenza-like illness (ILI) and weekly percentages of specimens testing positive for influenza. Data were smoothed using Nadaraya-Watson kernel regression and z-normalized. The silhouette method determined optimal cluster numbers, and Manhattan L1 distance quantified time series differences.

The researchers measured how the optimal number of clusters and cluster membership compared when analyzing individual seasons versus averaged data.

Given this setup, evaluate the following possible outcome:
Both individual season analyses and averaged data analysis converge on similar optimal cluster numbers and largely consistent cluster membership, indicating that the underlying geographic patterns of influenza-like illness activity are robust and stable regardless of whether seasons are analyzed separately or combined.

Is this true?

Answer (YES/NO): NO